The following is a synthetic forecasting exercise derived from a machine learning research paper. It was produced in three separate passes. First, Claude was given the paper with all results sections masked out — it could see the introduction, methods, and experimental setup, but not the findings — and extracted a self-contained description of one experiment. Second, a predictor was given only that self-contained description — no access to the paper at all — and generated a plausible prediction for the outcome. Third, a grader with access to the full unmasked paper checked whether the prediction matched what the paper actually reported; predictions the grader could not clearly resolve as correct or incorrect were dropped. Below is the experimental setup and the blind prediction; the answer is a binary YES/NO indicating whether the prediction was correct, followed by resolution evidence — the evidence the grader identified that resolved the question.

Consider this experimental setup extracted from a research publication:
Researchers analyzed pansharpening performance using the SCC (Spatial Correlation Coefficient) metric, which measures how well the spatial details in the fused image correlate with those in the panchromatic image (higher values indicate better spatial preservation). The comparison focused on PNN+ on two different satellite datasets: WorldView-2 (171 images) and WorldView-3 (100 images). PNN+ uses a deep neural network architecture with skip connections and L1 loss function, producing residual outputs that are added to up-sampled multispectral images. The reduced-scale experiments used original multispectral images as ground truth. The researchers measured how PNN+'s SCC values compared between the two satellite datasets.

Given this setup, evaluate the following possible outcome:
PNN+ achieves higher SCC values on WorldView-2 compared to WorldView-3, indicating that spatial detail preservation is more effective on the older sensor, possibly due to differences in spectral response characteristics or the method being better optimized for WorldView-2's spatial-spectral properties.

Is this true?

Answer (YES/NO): YES